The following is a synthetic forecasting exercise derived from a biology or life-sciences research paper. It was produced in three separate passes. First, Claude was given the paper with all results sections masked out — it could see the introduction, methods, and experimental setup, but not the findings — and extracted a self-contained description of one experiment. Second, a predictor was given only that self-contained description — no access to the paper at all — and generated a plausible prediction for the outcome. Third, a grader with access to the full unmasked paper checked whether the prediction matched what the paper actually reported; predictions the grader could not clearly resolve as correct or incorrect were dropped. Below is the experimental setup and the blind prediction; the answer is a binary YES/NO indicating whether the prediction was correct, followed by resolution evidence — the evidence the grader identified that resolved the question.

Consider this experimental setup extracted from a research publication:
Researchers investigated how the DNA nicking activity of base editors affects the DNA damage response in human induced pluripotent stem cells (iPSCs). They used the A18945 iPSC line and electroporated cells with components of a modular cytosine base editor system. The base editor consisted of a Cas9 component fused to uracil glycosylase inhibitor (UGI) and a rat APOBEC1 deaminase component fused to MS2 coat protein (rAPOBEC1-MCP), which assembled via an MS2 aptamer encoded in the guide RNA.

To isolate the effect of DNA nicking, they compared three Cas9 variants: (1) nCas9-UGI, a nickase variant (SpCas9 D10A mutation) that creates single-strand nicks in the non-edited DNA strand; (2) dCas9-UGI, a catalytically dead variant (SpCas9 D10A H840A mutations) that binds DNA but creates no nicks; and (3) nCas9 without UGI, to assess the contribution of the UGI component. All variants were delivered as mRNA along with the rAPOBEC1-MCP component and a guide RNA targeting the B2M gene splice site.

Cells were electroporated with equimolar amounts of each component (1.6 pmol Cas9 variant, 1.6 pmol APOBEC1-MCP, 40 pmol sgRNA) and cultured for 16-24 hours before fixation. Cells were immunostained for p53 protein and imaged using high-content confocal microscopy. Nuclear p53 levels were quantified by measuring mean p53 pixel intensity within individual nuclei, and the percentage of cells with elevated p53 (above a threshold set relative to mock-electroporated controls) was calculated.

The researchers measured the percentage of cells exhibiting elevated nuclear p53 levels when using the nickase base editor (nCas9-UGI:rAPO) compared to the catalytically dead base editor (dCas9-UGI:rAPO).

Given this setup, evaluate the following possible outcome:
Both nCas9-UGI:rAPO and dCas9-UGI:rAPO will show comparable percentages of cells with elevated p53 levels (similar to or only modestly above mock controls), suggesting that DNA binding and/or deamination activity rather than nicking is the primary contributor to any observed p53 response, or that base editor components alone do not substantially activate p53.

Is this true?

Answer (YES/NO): YES